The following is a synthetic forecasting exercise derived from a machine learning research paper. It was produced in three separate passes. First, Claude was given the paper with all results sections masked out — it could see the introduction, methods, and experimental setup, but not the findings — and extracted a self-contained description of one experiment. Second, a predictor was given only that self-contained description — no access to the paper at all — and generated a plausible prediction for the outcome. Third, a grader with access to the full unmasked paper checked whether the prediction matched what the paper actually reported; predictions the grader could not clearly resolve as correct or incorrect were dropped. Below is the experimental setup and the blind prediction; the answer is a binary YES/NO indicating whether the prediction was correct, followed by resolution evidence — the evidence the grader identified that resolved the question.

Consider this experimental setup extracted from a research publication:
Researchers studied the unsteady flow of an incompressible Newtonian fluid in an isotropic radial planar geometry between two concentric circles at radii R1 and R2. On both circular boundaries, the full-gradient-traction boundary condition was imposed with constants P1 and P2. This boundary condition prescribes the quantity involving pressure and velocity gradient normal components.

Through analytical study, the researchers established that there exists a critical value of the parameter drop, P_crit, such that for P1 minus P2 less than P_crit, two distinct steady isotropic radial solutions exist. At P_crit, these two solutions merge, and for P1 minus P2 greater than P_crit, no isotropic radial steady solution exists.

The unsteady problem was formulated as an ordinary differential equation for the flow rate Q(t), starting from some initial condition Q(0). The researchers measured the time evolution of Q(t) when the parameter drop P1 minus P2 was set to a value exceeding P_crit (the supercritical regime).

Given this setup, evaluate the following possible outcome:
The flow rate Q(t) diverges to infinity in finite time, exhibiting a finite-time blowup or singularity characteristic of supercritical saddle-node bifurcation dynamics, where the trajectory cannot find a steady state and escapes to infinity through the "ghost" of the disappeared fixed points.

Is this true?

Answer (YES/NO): YES